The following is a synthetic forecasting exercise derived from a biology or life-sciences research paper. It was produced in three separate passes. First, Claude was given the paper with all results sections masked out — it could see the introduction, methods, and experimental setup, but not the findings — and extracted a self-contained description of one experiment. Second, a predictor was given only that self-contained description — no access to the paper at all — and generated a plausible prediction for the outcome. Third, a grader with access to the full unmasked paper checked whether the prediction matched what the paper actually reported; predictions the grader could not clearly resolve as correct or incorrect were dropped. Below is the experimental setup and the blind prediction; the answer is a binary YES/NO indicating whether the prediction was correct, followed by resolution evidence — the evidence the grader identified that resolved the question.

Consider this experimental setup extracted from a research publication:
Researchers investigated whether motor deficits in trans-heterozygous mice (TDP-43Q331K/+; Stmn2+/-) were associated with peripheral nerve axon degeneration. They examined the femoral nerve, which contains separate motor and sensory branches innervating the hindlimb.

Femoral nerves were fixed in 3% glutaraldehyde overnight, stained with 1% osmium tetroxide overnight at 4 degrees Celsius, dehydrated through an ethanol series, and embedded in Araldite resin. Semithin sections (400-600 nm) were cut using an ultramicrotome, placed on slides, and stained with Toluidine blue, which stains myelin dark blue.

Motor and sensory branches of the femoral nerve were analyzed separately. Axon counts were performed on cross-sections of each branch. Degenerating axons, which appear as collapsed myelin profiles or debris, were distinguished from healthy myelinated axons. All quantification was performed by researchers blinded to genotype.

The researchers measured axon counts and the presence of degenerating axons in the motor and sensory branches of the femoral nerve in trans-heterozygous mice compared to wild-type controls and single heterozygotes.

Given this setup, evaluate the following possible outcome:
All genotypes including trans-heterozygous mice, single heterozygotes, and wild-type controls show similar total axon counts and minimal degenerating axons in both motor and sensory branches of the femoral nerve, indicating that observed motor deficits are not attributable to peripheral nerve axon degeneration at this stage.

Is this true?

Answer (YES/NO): NO